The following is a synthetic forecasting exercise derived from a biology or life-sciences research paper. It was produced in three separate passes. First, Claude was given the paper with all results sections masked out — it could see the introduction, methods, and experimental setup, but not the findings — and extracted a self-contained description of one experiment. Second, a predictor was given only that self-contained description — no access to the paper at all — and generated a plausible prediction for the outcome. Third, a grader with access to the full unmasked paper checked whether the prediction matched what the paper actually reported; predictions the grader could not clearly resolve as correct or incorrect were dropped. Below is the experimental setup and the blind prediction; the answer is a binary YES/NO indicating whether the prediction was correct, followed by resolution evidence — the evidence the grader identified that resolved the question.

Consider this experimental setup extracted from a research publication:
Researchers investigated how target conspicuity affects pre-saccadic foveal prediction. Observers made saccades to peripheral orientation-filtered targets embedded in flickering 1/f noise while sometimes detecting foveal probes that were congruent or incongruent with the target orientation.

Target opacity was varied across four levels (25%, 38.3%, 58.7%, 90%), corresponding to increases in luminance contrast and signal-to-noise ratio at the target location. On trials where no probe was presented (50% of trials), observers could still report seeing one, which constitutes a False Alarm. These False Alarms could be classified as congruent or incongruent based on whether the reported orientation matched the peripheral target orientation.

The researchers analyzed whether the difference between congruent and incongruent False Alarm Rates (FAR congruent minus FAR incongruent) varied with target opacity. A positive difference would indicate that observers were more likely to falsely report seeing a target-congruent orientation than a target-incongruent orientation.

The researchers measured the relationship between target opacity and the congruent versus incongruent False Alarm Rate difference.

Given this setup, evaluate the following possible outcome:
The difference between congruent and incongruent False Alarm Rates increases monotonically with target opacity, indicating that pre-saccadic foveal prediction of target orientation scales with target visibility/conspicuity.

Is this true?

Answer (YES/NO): NO